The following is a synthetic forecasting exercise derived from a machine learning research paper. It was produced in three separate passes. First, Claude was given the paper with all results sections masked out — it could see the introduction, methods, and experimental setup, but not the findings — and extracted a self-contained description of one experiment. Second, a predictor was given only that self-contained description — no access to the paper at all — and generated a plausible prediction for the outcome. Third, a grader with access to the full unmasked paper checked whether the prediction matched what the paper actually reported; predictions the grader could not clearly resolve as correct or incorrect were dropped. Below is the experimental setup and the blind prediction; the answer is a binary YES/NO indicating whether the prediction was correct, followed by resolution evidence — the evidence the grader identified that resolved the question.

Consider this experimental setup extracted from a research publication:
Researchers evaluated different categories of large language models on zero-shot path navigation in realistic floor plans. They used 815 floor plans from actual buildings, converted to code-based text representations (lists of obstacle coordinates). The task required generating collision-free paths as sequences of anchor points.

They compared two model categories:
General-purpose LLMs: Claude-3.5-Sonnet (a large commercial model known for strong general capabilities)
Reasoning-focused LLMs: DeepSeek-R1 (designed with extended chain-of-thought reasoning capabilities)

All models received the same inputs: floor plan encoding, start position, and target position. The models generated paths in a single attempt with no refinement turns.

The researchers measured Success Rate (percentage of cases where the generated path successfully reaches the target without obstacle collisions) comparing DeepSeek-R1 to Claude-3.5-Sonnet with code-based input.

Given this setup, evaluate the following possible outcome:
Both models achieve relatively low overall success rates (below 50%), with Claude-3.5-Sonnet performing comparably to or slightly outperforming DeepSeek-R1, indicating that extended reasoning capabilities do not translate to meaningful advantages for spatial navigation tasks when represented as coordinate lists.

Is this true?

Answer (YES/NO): NO